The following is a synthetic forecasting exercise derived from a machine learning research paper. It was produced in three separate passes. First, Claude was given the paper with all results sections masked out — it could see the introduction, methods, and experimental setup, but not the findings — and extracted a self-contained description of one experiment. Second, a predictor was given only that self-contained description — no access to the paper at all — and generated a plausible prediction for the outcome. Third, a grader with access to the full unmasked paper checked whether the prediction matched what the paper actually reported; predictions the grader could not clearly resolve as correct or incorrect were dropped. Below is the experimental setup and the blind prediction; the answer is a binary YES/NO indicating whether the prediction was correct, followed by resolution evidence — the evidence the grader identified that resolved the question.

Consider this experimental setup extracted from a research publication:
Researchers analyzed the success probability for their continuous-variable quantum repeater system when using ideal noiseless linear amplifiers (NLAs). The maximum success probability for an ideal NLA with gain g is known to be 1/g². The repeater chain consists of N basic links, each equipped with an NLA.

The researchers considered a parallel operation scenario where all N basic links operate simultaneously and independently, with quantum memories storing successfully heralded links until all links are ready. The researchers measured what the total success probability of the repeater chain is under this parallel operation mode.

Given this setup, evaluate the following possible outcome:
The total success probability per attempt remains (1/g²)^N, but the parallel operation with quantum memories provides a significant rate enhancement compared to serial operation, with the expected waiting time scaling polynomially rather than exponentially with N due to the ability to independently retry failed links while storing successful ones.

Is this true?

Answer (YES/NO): NO